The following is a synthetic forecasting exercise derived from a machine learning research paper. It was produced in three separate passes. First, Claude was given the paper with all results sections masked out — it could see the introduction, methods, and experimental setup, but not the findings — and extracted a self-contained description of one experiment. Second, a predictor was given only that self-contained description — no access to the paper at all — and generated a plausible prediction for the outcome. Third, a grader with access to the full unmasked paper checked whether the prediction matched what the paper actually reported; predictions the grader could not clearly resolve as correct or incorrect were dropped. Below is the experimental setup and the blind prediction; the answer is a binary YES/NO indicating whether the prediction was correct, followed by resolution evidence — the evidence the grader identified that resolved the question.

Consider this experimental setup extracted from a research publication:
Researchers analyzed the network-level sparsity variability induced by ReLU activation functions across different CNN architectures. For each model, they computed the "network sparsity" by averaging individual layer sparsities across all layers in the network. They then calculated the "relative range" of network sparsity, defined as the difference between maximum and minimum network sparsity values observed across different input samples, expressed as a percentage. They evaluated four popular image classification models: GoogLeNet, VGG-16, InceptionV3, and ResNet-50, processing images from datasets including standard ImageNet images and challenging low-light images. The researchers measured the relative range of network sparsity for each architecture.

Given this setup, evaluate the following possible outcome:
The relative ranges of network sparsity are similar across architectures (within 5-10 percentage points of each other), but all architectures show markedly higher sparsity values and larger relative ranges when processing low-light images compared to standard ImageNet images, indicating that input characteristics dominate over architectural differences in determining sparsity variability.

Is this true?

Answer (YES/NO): NO